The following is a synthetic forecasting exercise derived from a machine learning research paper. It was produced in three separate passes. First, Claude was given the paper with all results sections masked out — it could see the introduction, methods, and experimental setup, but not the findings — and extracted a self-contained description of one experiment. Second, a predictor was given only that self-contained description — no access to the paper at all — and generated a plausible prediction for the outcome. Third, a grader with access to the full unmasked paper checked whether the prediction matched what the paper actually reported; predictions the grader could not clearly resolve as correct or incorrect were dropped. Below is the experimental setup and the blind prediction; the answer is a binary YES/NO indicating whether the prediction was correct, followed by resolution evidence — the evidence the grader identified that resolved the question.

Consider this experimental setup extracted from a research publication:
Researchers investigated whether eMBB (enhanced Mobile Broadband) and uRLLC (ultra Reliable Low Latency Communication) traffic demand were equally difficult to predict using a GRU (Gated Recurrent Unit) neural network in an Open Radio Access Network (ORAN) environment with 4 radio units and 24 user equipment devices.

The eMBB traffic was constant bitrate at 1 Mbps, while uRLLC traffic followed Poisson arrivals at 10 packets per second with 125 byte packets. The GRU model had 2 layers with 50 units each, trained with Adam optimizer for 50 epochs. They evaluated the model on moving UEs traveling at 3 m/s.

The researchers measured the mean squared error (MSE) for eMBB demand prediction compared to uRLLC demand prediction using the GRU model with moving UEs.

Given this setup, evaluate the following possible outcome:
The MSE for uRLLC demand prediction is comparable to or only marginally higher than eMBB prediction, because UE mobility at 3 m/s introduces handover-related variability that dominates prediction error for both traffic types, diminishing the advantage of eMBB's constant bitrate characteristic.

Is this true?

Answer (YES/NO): NO